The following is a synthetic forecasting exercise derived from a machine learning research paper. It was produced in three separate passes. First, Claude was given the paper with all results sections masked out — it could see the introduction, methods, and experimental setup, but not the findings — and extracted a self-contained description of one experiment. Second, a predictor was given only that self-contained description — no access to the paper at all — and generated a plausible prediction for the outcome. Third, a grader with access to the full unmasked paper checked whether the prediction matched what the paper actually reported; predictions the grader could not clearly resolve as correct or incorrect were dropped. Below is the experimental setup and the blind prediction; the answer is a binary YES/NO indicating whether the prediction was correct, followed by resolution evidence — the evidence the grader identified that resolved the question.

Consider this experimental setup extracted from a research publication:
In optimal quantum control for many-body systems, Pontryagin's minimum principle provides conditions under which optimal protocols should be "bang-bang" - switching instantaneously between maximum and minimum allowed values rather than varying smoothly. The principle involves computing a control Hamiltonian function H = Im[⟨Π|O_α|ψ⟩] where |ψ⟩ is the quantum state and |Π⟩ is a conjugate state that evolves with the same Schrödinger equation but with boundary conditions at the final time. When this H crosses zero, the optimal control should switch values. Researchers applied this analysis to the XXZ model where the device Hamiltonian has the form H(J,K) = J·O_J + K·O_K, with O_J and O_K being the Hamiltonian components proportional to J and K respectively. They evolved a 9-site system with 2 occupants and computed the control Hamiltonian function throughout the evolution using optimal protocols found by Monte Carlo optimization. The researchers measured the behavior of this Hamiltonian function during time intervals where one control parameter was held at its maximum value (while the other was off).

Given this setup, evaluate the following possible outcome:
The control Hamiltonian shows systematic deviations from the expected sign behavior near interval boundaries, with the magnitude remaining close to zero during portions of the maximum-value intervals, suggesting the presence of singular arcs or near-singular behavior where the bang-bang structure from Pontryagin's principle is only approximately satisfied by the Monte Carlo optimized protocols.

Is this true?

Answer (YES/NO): NO